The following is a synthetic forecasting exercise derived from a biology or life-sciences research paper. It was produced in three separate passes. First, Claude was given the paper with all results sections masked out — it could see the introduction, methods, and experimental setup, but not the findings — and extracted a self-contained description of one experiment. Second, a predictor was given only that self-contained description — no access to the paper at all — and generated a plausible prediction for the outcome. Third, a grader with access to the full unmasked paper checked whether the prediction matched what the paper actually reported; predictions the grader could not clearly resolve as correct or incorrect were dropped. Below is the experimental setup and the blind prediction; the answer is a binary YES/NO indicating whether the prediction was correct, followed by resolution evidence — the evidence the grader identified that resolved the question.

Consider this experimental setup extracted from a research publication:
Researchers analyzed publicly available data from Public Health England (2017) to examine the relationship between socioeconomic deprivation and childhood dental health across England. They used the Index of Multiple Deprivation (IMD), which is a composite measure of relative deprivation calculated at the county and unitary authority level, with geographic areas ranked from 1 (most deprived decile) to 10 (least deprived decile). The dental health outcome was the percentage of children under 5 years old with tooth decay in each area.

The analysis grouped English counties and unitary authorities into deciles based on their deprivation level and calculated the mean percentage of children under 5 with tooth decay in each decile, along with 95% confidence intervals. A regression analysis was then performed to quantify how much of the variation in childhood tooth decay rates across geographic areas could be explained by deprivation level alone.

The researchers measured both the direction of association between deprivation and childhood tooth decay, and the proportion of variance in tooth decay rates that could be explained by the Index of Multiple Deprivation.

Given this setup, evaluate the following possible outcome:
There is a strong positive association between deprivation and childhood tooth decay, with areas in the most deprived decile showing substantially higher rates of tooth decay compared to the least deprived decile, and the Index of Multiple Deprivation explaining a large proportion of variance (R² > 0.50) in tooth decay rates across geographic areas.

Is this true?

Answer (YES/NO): YES